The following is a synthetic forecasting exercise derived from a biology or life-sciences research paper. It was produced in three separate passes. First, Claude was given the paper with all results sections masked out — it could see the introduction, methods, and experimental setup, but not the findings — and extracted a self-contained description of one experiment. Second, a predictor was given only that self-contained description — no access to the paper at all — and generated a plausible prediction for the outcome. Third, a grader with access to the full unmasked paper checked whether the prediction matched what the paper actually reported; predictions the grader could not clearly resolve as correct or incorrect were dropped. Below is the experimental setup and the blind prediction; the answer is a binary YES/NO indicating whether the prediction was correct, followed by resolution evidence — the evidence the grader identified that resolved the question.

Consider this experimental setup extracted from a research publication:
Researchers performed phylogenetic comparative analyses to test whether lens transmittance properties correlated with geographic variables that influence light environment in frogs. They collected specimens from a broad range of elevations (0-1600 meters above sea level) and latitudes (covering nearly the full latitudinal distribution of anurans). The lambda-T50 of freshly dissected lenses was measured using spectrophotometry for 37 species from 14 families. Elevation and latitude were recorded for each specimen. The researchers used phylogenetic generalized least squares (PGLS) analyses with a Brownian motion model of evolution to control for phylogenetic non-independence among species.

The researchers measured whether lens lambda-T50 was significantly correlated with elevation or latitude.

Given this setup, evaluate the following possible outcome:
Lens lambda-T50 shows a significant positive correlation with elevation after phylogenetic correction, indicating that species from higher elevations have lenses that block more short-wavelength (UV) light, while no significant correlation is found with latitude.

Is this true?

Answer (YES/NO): NO